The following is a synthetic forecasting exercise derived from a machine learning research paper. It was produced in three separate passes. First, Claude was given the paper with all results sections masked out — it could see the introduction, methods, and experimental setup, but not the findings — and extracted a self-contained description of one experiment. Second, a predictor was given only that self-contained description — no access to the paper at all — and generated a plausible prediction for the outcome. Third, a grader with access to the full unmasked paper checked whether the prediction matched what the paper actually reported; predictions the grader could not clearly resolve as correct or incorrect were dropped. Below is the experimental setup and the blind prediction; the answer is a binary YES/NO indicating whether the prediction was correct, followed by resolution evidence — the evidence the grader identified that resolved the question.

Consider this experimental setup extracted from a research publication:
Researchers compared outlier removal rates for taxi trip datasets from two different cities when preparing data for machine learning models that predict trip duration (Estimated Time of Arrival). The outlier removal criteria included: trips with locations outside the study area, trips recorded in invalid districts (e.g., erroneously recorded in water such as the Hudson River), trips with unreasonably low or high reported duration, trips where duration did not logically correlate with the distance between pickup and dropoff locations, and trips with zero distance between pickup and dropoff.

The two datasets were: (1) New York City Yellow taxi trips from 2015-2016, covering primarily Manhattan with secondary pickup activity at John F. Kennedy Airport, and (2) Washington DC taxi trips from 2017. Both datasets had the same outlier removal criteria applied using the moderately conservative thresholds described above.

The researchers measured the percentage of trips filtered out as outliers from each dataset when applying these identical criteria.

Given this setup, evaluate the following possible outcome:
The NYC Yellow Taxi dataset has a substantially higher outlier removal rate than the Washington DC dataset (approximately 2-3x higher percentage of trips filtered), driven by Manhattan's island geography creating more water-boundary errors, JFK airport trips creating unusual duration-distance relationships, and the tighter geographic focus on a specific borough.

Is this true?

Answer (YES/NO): NO